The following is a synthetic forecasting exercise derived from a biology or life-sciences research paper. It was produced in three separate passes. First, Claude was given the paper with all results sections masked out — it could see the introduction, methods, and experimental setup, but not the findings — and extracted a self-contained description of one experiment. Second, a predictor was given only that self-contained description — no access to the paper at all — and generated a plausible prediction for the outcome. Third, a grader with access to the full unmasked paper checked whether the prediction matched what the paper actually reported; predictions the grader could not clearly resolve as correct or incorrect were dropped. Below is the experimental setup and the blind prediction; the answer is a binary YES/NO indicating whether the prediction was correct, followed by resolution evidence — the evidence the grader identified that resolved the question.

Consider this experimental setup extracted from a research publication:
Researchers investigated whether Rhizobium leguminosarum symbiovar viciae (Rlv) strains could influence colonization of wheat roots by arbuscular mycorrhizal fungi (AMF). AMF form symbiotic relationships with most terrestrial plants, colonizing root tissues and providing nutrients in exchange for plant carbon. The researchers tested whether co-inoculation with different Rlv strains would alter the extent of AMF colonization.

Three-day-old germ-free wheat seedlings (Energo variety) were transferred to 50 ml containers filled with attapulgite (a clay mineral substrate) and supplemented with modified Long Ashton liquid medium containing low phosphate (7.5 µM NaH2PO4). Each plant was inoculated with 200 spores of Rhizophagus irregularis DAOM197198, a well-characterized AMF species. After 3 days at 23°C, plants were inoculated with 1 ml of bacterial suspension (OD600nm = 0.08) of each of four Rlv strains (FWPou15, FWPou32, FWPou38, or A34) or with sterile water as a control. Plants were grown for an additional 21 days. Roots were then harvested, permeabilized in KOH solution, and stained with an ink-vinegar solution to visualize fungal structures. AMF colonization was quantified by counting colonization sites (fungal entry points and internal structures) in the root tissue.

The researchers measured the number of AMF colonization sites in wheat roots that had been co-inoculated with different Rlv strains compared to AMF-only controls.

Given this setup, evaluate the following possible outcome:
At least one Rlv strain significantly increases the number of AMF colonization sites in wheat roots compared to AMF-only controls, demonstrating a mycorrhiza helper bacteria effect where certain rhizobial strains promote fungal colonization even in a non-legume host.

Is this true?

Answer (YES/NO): YES